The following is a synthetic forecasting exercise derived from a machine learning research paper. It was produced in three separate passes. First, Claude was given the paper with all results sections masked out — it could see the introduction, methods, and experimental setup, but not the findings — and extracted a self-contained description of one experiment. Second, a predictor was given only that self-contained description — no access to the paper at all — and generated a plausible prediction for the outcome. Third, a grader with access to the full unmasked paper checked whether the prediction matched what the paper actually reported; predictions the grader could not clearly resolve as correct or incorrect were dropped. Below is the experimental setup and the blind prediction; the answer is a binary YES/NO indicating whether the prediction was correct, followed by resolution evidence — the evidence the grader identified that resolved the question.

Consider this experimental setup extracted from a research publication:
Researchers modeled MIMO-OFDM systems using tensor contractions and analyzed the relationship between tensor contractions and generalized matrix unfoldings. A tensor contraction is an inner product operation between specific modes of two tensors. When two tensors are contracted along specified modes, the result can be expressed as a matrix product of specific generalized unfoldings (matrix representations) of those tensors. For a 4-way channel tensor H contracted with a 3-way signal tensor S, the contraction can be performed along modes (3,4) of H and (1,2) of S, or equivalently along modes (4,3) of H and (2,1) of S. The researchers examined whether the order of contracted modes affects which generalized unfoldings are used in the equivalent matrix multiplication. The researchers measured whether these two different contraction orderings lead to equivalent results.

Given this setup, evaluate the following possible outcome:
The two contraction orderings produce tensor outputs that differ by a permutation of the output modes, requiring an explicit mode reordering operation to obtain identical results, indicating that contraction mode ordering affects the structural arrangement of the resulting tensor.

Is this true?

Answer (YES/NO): NO